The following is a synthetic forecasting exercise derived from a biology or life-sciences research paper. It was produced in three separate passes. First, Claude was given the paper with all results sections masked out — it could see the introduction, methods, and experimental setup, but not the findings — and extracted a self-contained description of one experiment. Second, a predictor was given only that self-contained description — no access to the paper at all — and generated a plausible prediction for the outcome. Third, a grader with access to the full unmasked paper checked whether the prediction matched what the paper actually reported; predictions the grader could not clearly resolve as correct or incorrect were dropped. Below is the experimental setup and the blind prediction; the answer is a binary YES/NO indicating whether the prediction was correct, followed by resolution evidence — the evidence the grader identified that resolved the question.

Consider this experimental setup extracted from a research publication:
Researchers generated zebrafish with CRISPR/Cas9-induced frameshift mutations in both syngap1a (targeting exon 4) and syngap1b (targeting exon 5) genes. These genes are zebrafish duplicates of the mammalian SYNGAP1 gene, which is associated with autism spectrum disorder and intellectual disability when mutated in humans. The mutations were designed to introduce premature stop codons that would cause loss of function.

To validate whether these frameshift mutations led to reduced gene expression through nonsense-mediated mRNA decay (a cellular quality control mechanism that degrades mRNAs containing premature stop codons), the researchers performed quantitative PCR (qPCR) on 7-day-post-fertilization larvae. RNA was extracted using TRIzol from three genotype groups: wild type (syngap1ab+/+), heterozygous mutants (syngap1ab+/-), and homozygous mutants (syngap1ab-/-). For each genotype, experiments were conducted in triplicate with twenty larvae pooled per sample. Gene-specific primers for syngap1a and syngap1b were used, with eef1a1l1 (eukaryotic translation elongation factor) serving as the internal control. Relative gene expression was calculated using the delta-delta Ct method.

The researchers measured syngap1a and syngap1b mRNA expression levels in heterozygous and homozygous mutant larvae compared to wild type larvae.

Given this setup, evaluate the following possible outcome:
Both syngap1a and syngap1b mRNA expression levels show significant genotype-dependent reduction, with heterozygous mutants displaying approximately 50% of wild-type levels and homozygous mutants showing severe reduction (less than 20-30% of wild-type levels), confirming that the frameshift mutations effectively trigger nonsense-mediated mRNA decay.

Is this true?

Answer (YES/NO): NO